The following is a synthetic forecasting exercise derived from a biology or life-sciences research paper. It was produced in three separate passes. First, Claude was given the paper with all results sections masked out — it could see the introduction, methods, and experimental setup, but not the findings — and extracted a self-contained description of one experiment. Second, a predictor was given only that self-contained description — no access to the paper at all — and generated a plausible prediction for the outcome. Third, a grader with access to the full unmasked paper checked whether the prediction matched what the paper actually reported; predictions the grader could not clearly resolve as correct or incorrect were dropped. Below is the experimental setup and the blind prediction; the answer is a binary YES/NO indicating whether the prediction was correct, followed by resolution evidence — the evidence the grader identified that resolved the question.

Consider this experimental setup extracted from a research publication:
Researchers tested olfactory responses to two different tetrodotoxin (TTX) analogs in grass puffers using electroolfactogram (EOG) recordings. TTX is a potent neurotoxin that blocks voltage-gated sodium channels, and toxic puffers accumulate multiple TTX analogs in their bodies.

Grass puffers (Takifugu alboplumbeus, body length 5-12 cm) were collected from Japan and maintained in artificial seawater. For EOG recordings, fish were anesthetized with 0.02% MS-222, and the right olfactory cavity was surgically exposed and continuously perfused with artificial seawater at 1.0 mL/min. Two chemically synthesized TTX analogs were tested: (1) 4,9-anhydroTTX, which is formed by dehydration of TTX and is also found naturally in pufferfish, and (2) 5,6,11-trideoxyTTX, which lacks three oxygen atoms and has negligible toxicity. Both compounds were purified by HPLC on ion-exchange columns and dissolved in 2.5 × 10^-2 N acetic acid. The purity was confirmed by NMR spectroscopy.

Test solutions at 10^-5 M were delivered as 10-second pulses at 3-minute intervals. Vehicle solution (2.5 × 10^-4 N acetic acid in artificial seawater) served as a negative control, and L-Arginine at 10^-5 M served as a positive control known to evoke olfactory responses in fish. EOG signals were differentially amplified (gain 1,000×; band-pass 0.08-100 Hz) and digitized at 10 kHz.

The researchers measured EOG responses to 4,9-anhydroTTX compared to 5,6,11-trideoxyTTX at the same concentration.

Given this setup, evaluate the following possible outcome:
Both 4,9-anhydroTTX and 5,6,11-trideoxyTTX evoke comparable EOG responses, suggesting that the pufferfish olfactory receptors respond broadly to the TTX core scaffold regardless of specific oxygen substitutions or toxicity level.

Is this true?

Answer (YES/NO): NO